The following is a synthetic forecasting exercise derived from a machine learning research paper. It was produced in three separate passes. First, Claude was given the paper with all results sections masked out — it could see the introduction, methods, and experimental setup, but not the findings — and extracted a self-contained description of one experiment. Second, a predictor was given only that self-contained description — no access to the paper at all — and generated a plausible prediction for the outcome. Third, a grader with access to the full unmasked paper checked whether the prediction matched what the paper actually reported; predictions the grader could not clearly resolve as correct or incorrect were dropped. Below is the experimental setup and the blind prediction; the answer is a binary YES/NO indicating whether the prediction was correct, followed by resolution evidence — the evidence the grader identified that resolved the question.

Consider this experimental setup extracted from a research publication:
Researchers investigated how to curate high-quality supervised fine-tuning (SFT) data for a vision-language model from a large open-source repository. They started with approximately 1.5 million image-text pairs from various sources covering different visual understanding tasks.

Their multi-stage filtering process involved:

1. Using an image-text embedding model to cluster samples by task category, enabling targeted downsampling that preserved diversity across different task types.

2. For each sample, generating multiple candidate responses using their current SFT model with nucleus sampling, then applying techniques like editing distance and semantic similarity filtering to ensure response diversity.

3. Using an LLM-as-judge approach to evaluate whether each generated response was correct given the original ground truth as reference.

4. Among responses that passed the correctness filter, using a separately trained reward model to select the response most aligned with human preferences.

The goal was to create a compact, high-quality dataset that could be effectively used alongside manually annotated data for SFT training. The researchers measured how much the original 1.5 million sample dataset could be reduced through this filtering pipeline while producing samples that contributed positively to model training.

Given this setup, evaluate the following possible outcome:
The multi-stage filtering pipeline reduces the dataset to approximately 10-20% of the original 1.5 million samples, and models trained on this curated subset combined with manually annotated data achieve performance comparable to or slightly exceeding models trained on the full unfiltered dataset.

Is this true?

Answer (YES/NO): NO